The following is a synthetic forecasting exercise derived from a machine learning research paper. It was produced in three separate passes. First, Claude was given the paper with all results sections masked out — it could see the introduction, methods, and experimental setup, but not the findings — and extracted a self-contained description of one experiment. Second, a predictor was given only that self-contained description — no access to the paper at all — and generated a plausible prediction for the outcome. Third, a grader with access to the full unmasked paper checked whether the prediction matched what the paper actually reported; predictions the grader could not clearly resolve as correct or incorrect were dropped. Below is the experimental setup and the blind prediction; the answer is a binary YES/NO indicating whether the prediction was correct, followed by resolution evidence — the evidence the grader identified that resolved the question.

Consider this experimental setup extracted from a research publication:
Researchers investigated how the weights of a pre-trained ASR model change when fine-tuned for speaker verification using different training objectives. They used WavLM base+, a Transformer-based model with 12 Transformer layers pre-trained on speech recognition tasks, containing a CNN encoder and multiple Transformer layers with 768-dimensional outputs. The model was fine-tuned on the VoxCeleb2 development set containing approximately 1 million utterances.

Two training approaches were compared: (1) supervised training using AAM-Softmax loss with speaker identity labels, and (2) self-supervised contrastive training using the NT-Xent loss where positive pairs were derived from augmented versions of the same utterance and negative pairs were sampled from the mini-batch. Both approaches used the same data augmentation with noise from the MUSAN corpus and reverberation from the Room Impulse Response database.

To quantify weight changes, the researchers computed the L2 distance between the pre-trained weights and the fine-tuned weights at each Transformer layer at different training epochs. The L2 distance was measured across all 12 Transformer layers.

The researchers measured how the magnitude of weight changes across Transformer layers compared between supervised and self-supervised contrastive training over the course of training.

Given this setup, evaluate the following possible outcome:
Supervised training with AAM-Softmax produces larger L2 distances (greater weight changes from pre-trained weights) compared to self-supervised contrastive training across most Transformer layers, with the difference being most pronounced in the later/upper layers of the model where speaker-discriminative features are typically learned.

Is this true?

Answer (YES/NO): NO